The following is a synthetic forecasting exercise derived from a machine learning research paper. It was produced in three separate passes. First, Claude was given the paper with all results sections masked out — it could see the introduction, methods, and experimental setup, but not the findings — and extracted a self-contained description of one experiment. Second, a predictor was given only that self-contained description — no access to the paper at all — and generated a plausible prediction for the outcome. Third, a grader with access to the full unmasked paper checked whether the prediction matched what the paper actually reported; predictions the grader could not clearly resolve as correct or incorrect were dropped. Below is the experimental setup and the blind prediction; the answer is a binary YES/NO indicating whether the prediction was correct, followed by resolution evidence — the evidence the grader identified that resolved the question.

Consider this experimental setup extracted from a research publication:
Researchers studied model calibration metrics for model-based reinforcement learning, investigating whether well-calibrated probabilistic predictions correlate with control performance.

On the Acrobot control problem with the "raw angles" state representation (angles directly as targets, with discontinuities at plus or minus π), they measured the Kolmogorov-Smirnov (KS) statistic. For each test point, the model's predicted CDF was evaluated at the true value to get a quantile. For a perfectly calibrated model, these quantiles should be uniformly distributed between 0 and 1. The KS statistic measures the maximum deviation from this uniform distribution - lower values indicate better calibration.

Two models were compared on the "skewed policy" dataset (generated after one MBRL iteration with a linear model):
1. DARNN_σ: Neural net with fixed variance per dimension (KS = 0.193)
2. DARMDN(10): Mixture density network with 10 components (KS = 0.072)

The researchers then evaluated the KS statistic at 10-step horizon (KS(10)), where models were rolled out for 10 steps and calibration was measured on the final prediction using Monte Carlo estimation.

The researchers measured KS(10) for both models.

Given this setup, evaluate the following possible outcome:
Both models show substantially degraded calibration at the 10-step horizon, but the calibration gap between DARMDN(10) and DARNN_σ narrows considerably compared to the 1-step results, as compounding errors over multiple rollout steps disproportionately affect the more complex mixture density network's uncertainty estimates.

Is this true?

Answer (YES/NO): NO